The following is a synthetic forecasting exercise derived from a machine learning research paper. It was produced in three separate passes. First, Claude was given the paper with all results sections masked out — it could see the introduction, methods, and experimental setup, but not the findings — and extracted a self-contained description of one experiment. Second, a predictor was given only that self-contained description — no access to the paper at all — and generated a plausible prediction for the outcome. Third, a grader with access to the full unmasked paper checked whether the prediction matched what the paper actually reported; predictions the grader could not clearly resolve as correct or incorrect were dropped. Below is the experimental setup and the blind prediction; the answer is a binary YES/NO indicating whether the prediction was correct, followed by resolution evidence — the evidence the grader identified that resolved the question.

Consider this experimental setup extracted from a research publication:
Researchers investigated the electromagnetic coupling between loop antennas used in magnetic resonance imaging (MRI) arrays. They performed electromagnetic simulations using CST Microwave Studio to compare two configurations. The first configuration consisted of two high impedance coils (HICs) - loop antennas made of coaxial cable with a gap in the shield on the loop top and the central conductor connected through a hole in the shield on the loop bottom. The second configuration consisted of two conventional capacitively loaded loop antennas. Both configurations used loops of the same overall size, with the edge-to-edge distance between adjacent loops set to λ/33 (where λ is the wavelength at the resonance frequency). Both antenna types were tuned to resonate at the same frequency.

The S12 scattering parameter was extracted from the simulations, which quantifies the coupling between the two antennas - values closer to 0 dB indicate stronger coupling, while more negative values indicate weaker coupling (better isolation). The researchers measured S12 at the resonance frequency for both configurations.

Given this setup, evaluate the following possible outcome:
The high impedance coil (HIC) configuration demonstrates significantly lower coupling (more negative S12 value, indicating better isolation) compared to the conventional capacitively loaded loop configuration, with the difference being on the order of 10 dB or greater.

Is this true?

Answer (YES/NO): NO